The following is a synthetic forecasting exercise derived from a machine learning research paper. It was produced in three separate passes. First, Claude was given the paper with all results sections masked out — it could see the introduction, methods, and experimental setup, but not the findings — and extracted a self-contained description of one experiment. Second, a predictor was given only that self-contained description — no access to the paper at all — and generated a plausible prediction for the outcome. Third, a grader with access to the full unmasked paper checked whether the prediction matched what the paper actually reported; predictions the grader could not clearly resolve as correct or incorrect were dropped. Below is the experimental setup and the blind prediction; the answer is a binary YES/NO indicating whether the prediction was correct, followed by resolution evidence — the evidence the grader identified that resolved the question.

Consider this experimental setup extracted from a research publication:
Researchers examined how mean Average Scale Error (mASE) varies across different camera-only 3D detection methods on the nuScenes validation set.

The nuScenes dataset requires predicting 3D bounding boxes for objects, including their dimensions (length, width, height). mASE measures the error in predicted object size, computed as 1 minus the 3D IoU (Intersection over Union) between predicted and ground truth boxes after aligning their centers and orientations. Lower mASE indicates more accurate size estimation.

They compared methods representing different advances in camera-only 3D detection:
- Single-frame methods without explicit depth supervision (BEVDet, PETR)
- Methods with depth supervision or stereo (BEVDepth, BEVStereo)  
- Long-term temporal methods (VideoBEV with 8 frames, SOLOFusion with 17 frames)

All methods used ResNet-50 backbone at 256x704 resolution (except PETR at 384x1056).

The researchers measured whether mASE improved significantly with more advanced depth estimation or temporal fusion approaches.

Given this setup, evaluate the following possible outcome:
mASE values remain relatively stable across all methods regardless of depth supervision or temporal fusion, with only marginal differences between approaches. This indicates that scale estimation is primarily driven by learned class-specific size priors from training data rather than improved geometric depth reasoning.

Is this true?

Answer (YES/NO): NO